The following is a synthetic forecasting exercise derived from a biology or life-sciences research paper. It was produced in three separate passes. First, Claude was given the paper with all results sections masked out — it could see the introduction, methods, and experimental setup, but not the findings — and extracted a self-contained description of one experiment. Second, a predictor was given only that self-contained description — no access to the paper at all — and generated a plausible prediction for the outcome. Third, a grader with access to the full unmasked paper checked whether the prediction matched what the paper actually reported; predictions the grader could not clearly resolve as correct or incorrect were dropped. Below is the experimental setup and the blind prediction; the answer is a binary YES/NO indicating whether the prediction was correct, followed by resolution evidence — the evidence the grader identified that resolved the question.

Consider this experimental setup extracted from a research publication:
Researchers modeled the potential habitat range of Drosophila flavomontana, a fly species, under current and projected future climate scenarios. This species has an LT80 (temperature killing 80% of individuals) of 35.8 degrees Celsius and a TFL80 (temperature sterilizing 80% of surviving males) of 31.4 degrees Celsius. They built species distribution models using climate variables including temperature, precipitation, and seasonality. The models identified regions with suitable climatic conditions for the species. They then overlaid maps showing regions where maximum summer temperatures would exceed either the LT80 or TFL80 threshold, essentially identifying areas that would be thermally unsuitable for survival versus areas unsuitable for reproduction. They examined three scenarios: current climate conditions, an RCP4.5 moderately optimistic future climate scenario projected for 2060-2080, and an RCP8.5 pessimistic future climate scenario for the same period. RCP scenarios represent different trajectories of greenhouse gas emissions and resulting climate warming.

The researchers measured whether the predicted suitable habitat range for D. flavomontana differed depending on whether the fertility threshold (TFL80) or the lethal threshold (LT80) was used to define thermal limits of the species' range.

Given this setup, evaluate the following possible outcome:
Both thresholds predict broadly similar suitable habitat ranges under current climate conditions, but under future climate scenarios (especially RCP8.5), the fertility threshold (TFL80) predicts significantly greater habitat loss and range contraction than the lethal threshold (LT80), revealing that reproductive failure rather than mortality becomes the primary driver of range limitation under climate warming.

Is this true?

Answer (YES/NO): NO